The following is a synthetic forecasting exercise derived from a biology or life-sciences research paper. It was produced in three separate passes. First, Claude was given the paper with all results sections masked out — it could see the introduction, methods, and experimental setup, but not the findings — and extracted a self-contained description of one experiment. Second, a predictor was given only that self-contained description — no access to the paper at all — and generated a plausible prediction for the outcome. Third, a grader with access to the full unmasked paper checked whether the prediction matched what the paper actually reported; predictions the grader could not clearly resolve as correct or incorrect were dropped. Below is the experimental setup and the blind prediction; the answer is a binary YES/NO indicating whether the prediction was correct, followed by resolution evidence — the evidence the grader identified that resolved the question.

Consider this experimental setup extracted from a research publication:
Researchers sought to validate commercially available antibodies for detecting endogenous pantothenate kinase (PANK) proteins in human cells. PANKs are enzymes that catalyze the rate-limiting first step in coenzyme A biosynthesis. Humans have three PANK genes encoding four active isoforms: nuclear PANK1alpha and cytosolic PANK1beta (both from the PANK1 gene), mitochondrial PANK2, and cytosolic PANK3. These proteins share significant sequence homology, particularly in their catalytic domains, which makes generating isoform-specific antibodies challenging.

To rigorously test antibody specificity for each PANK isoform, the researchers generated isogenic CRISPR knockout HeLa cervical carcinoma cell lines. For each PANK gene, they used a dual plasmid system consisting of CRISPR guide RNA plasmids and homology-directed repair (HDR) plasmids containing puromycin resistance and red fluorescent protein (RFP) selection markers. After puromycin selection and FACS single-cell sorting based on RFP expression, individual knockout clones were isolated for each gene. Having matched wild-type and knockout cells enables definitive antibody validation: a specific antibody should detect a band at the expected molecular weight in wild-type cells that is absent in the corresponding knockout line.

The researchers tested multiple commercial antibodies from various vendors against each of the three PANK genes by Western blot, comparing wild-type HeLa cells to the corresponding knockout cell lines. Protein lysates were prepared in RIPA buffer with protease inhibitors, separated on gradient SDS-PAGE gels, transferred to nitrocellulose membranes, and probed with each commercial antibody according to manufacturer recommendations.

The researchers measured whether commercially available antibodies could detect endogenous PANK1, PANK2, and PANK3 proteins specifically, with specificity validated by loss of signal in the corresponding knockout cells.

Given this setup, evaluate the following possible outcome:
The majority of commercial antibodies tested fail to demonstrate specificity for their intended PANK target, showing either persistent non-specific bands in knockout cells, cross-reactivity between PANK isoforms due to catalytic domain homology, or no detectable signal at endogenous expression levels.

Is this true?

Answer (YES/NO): YES